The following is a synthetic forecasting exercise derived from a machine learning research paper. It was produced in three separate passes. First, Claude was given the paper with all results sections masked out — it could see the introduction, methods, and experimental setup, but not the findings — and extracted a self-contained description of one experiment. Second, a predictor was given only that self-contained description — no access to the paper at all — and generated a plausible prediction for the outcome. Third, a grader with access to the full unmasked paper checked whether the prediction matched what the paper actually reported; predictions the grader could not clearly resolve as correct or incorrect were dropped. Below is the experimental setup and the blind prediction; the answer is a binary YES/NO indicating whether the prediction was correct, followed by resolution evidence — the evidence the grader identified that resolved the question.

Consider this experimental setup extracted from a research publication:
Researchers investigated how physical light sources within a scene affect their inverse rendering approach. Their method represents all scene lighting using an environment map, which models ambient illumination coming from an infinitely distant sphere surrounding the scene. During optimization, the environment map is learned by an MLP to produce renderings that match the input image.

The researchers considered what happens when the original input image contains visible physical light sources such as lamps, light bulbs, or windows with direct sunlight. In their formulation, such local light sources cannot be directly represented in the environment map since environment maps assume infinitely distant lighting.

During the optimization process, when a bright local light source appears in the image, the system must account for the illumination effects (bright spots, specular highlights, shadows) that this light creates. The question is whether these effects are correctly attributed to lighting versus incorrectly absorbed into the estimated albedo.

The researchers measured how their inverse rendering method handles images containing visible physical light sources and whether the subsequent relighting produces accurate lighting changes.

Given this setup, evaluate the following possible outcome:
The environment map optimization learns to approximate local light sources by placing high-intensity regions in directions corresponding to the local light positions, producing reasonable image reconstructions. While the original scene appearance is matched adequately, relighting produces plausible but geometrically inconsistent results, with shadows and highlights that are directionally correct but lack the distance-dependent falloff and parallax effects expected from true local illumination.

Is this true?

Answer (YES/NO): NO